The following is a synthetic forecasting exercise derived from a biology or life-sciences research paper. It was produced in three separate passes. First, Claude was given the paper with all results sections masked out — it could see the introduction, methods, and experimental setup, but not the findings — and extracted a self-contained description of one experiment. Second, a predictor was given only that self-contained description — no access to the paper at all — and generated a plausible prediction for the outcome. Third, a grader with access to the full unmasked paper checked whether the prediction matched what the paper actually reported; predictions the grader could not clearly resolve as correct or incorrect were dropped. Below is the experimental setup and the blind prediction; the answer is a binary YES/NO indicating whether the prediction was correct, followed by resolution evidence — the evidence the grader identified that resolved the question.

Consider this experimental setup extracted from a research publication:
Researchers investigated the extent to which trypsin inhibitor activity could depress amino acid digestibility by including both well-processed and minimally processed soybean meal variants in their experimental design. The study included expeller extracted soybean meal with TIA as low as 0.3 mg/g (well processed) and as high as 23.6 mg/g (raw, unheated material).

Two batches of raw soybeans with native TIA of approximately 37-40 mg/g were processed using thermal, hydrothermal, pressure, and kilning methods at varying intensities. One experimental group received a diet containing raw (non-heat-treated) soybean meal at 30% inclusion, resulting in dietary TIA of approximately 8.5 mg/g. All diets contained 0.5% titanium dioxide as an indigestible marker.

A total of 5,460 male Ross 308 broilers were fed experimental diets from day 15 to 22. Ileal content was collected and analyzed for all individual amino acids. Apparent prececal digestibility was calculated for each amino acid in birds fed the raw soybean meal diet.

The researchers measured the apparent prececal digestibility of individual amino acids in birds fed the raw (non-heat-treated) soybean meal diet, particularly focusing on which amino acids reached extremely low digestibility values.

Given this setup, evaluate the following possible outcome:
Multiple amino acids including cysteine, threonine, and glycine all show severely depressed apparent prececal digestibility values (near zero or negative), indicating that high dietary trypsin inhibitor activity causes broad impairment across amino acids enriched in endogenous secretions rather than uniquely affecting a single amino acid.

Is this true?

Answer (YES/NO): NO